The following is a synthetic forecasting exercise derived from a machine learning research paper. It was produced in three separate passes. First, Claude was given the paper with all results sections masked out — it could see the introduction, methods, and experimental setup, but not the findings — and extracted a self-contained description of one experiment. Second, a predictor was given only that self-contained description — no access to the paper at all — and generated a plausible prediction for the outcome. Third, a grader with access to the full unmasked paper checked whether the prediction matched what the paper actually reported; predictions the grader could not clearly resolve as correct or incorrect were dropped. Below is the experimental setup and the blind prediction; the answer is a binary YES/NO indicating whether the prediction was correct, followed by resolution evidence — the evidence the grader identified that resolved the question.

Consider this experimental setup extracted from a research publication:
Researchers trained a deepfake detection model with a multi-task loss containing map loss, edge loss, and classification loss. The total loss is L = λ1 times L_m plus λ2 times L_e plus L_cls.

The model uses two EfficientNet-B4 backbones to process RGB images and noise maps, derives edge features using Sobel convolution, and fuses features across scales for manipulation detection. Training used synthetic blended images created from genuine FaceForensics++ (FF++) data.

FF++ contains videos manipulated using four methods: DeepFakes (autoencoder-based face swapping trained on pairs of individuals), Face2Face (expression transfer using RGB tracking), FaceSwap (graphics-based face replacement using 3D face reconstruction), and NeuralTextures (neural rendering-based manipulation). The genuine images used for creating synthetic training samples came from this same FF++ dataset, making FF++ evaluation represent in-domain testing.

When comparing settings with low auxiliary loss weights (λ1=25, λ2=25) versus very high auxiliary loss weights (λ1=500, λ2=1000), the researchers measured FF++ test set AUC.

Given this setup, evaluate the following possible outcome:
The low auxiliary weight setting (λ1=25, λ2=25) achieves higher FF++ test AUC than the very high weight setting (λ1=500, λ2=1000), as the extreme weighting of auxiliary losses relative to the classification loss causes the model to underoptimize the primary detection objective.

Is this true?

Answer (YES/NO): YES